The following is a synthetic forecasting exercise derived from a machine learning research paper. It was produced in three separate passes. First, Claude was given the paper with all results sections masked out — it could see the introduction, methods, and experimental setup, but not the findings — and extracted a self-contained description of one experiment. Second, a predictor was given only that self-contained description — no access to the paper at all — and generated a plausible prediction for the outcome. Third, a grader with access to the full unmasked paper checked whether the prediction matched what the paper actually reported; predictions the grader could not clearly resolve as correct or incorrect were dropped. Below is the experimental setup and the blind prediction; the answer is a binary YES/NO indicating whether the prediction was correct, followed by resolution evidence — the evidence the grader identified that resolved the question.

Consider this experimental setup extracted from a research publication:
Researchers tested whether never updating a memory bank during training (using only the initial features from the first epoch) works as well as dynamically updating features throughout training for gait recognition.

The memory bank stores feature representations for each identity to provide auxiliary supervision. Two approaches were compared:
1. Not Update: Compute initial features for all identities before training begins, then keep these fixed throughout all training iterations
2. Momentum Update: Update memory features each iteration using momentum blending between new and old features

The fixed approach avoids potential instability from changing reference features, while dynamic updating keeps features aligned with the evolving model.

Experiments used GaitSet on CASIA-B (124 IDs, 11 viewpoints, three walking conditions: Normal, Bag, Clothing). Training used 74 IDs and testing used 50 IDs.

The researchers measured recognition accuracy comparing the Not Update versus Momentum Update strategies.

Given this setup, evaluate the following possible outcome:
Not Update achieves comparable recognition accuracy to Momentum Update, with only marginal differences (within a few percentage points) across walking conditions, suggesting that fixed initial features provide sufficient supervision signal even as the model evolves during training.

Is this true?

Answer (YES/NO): NO